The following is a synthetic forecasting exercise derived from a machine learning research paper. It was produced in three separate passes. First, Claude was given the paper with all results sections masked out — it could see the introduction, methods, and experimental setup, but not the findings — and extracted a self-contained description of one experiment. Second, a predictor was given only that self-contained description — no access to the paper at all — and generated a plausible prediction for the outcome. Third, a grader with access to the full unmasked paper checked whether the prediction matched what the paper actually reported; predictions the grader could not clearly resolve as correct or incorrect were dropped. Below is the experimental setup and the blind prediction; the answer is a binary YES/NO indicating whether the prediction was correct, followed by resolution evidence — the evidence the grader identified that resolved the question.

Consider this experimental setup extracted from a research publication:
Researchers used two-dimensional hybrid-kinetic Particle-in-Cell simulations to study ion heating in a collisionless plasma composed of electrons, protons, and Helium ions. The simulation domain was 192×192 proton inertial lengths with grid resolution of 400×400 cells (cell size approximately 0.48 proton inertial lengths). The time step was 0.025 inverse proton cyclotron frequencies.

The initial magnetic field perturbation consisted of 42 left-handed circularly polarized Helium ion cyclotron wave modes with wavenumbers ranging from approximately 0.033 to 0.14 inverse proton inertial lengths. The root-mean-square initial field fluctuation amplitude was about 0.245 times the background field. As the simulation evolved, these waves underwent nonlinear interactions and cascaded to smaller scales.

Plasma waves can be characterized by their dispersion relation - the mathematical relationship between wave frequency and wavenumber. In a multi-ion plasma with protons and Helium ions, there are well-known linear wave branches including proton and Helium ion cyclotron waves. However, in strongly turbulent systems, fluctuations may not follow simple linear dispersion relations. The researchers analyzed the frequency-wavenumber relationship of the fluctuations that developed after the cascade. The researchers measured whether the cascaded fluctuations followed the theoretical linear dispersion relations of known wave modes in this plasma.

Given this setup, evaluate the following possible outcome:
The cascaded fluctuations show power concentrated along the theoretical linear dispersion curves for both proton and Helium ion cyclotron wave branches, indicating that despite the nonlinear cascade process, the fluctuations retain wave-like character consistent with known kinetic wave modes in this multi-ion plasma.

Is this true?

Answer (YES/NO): YES